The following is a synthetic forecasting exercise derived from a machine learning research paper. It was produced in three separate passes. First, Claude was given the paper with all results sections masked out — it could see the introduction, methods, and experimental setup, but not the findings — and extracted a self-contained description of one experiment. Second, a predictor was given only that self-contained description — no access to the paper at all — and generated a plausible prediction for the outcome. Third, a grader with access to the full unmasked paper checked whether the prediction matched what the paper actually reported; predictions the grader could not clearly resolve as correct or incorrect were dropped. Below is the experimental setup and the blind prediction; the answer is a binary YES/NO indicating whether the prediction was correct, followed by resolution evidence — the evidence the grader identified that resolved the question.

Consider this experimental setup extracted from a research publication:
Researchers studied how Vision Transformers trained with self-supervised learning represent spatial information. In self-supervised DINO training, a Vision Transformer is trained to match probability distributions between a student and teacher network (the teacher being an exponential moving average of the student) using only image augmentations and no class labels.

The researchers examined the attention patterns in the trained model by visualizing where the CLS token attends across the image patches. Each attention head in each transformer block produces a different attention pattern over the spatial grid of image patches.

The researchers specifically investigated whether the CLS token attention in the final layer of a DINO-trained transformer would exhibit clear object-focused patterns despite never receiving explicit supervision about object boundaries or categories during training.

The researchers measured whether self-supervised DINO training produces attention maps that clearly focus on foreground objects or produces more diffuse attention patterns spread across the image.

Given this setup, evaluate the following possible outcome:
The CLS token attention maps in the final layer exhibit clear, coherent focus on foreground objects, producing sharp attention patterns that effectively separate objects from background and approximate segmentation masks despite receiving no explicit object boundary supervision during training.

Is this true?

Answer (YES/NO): YES